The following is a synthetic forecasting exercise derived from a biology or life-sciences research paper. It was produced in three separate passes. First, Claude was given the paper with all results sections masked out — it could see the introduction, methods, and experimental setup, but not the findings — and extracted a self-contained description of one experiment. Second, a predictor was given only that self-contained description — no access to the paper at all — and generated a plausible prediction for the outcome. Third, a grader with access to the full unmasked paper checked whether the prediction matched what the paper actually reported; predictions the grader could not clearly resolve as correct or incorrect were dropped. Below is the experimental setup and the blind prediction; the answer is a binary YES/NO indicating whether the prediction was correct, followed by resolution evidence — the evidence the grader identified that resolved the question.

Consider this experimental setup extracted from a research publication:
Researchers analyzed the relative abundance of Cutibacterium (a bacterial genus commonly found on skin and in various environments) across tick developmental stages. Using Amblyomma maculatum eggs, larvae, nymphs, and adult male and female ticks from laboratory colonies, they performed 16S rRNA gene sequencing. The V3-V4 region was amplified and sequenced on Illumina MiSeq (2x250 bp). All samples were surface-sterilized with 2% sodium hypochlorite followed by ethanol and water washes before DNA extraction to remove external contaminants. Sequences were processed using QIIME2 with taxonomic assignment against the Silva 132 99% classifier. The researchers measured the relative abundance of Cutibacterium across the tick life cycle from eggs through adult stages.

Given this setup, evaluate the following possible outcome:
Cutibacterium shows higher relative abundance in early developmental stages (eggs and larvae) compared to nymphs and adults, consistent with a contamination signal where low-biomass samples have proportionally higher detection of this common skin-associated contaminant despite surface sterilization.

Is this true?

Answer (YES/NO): NO